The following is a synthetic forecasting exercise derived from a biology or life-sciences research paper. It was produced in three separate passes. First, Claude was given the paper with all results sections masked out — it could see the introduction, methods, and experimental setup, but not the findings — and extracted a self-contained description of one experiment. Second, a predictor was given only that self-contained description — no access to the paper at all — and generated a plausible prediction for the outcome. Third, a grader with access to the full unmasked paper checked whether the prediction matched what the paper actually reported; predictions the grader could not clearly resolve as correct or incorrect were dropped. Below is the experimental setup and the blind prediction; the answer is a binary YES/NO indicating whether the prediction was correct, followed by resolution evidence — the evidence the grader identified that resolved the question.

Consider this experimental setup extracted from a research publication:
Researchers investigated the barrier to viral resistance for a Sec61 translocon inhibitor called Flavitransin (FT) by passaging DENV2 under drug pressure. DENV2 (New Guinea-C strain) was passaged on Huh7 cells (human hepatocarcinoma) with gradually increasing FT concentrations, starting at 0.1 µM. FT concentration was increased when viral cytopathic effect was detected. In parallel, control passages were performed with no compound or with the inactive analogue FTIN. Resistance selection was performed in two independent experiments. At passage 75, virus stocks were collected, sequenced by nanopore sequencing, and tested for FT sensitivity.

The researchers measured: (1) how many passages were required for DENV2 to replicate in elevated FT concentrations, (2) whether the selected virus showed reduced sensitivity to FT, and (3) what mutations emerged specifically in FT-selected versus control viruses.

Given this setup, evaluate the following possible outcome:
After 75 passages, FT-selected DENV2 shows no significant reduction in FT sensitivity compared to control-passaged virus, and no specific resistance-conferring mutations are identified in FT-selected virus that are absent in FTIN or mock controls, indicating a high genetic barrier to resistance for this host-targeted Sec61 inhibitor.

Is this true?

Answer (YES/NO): NO